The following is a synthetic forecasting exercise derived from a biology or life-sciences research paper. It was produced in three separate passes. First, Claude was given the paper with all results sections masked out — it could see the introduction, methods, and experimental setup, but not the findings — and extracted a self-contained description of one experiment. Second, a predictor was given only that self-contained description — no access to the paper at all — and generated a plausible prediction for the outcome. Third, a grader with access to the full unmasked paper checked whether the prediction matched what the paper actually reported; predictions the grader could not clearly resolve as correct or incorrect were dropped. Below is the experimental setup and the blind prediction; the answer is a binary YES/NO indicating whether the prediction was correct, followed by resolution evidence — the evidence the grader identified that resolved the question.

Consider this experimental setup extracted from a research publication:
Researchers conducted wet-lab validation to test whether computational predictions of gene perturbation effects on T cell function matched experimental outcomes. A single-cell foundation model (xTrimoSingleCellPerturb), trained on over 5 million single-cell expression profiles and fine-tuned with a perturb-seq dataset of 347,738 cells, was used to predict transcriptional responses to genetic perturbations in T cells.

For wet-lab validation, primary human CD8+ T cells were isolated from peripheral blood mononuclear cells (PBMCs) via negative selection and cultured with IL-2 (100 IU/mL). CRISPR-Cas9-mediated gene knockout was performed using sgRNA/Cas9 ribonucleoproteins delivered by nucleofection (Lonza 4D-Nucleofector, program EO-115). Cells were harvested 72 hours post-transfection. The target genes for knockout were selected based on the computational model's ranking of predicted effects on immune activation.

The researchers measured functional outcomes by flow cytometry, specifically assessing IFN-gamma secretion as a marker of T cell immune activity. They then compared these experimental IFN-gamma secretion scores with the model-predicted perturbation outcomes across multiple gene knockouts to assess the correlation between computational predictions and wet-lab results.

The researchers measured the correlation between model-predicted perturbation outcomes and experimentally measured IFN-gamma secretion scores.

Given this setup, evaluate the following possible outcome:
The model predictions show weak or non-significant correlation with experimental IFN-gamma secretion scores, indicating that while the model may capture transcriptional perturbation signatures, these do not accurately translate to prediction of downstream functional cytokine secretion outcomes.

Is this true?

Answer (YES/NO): NO